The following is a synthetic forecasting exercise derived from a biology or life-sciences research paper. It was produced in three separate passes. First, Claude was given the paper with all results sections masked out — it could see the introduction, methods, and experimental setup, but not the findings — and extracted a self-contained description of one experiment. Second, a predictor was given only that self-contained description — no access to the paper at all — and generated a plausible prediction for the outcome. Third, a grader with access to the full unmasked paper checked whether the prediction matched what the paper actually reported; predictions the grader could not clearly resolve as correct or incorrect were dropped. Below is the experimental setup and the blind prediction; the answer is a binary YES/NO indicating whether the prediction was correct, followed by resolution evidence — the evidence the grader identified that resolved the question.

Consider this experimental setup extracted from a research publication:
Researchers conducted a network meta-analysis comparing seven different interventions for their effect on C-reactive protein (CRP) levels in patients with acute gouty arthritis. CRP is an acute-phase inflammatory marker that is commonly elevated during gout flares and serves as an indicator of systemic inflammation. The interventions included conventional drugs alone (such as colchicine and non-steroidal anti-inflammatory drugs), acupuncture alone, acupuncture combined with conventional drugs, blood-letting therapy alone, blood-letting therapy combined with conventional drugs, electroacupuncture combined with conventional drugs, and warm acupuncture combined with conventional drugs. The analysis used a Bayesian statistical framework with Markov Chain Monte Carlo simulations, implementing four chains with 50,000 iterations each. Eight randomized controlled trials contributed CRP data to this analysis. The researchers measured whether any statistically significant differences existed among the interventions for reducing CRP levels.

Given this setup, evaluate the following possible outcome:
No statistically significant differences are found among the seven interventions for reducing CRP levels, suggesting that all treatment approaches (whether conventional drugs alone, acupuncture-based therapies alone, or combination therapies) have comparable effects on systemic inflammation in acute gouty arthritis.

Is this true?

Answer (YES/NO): YES